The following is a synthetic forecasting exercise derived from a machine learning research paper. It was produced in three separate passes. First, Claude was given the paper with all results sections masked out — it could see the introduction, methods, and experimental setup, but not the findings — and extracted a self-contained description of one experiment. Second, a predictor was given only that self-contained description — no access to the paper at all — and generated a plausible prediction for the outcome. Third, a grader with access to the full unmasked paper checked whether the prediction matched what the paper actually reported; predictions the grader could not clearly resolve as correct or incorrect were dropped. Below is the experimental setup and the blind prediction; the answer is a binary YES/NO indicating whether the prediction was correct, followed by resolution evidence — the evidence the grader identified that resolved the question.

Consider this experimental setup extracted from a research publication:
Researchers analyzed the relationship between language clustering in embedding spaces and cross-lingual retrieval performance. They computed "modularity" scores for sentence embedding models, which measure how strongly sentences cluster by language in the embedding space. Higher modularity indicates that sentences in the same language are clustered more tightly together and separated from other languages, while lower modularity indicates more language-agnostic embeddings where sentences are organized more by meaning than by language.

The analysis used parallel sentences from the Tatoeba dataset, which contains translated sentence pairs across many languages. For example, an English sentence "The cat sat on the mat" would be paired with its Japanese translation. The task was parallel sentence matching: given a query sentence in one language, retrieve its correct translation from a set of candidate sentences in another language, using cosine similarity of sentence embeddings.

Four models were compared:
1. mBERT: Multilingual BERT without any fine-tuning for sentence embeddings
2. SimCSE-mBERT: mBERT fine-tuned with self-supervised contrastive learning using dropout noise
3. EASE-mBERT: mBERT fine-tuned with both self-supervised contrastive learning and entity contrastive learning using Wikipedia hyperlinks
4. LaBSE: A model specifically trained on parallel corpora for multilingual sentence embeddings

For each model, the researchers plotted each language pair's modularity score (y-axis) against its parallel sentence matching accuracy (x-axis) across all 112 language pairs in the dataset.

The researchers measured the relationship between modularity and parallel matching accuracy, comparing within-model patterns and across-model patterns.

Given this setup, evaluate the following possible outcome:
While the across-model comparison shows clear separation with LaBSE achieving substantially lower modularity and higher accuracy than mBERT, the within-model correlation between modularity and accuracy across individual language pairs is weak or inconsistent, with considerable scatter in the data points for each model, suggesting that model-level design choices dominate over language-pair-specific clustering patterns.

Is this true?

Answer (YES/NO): NO